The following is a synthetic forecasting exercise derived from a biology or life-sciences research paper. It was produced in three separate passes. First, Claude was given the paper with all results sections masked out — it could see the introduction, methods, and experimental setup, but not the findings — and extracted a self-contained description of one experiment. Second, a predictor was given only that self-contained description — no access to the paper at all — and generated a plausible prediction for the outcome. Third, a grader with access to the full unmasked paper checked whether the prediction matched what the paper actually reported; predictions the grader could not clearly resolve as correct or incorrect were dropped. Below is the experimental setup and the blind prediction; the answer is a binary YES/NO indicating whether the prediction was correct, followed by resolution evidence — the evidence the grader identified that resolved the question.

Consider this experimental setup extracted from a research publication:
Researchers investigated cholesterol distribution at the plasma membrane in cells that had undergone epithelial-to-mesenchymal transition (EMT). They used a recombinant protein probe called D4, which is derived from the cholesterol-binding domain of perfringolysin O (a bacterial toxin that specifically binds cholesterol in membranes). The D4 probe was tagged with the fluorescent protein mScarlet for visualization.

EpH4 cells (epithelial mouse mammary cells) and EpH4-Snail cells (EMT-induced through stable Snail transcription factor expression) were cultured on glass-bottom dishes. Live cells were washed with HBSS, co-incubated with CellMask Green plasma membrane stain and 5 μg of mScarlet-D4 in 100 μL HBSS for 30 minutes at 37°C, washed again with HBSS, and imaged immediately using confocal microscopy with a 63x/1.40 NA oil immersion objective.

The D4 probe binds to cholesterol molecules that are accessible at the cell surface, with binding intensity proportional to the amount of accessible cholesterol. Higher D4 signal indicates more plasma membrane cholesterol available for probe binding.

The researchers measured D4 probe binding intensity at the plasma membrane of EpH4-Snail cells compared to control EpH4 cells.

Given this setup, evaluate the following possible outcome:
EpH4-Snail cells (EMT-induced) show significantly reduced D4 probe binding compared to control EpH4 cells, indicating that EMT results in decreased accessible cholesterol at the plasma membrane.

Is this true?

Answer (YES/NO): NO